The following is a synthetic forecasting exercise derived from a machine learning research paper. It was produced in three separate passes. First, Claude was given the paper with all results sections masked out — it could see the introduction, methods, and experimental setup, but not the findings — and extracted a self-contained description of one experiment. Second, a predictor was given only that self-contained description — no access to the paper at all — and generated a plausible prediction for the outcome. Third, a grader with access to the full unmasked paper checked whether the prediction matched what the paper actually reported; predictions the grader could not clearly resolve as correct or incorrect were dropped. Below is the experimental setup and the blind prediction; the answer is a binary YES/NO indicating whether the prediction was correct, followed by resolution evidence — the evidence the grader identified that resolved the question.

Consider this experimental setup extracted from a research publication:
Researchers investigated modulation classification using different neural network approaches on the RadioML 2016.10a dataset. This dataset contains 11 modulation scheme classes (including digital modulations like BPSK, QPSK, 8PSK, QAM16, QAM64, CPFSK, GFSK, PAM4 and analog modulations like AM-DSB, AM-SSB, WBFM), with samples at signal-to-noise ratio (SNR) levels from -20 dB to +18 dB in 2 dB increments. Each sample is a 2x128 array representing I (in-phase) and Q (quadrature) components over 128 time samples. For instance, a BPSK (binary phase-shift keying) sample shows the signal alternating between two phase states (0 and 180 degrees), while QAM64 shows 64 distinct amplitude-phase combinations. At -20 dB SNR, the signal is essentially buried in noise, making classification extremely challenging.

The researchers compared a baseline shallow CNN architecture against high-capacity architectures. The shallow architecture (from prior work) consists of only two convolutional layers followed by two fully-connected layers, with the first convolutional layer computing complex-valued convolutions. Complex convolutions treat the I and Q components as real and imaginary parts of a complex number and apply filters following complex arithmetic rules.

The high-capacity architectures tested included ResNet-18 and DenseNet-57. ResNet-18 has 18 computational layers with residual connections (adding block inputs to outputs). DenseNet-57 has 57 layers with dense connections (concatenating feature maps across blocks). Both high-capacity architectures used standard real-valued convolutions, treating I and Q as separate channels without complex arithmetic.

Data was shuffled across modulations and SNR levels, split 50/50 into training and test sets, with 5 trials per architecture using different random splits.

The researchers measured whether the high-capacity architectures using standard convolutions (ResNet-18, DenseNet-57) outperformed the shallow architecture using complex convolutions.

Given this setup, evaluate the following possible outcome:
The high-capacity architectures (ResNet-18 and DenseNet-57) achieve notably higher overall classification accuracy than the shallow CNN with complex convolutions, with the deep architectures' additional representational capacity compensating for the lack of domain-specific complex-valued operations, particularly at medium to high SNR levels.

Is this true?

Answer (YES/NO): NO